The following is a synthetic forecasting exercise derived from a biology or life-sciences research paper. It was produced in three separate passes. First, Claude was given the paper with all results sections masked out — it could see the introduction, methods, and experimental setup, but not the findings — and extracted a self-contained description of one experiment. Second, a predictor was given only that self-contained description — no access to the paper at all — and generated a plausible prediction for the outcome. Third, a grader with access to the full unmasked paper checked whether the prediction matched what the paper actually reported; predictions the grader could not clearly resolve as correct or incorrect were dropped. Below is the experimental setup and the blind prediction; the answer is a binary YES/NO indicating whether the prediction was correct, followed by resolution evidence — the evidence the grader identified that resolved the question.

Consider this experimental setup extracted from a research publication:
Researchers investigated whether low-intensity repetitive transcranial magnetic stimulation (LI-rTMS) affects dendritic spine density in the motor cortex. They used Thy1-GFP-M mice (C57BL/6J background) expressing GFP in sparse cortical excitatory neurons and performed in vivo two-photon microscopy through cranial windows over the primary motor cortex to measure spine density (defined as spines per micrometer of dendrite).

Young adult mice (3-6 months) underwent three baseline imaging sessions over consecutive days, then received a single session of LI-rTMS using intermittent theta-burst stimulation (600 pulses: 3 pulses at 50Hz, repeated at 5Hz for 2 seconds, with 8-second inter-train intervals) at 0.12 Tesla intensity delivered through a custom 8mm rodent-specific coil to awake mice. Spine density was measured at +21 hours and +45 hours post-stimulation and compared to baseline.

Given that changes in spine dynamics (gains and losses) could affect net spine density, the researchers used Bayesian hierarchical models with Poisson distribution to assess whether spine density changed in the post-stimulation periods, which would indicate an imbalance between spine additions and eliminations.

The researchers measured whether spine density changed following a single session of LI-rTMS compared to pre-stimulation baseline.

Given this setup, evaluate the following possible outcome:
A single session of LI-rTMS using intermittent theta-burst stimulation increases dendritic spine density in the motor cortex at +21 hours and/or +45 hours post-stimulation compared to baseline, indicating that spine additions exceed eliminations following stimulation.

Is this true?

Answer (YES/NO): NO